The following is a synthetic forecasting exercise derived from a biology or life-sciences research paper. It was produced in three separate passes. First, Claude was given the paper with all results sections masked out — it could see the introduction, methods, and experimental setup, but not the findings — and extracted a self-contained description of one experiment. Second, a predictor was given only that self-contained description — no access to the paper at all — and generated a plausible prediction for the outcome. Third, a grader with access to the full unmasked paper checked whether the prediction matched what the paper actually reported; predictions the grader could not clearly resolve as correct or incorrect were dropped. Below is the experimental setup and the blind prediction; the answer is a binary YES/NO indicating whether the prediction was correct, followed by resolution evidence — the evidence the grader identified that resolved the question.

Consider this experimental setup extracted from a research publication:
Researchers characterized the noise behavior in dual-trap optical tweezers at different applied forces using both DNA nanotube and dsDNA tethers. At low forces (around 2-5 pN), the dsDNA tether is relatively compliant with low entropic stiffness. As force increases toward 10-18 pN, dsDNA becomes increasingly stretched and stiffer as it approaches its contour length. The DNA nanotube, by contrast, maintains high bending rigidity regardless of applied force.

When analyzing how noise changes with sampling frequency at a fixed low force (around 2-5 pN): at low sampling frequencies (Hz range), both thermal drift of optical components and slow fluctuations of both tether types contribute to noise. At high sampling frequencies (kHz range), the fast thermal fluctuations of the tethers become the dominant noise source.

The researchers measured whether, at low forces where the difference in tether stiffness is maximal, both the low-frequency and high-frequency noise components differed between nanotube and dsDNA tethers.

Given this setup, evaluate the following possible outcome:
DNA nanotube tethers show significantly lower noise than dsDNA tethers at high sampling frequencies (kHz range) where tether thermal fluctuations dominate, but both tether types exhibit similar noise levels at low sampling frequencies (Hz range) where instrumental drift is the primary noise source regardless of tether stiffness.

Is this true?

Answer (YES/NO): YES